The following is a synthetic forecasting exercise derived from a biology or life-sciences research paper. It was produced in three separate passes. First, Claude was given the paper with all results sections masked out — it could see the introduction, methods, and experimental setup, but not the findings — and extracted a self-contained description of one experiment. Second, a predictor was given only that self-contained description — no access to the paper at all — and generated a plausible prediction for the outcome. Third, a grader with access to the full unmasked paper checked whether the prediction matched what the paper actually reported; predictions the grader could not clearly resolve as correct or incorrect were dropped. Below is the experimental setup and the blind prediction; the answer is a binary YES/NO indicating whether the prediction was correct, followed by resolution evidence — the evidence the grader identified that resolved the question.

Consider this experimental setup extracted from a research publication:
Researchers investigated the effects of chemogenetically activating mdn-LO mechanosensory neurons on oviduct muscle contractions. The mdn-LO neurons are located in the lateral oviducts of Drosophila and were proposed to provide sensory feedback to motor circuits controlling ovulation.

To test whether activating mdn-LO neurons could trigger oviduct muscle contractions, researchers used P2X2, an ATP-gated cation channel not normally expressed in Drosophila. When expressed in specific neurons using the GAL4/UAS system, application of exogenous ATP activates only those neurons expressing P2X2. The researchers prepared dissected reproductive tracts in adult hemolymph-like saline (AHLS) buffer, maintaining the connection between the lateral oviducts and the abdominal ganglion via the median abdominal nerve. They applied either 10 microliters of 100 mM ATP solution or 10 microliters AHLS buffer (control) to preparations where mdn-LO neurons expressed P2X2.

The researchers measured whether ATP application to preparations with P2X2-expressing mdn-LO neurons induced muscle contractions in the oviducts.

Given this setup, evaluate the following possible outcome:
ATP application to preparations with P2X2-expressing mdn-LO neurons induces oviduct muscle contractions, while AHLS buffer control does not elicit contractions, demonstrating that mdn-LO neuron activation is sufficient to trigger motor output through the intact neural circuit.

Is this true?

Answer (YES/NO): YES